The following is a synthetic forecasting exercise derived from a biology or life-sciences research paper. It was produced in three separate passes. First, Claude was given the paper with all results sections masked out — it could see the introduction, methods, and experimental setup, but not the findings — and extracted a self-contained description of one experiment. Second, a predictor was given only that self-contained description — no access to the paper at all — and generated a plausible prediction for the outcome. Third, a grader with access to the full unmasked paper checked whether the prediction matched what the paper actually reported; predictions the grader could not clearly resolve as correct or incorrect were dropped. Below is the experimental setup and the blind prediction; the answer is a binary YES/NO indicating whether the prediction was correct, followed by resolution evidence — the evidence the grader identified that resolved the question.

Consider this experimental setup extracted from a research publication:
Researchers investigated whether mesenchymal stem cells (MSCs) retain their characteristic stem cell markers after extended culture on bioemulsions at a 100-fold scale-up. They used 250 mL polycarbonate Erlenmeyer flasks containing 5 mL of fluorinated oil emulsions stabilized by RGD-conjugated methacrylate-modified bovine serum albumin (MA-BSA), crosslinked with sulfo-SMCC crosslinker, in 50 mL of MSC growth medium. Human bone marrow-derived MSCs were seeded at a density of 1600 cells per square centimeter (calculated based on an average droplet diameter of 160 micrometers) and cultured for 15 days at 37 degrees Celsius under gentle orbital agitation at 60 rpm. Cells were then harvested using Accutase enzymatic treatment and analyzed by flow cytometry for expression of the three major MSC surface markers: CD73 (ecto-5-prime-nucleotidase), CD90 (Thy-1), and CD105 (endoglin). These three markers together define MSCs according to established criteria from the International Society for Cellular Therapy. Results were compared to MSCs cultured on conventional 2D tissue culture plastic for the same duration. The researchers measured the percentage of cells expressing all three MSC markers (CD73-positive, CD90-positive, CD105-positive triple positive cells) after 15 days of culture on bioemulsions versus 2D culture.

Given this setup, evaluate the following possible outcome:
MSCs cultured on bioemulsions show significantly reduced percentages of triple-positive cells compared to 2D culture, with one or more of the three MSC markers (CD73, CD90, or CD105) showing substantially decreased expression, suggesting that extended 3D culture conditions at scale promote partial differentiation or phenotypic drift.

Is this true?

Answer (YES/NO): NO